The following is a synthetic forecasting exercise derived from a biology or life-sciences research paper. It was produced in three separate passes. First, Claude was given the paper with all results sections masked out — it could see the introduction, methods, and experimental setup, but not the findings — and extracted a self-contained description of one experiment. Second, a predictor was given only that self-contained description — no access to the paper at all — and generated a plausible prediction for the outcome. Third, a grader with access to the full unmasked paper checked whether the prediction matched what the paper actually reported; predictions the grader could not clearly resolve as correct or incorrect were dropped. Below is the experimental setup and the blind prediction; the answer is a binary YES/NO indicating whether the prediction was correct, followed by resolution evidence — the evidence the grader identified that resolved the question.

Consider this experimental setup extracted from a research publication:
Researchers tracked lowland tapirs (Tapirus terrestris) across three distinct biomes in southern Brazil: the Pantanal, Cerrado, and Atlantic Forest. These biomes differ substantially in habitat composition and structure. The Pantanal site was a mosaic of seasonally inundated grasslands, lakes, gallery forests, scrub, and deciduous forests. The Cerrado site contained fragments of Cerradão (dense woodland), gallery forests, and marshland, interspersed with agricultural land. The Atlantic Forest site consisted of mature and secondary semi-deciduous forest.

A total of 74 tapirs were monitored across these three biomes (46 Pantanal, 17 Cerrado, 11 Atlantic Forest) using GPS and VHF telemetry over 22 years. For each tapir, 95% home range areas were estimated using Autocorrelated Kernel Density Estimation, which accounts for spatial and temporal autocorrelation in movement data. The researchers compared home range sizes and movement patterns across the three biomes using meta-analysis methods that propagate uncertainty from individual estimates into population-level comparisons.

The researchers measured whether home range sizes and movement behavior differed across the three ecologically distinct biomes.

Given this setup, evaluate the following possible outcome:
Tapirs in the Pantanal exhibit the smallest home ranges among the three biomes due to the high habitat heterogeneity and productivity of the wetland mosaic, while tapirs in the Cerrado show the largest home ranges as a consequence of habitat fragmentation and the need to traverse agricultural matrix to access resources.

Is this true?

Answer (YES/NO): NO